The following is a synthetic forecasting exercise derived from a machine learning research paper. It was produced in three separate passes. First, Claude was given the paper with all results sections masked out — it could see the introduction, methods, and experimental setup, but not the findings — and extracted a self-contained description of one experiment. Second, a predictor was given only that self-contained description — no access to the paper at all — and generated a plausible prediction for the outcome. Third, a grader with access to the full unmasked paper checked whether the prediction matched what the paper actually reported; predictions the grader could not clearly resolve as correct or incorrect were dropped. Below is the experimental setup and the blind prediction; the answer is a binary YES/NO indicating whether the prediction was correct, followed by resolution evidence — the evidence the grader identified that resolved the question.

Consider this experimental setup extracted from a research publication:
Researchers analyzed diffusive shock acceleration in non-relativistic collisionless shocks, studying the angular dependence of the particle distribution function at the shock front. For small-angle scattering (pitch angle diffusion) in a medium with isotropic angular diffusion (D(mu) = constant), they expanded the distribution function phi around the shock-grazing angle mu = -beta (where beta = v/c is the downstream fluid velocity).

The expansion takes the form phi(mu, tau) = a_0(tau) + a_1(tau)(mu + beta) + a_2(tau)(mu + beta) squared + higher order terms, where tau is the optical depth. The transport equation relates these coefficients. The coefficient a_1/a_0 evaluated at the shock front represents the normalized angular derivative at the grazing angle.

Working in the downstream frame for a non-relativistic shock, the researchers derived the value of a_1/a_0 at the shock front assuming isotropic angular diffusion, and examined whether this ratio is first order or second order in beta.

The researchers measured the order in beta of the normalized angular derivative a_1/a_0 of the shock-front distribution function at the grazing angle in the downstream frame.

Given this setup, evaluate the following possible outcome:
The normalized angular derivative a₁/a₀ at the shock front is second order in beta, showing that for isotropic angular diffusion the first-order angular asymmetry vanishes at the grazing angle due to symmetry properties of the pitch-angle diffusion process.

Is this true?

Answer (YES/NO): NO